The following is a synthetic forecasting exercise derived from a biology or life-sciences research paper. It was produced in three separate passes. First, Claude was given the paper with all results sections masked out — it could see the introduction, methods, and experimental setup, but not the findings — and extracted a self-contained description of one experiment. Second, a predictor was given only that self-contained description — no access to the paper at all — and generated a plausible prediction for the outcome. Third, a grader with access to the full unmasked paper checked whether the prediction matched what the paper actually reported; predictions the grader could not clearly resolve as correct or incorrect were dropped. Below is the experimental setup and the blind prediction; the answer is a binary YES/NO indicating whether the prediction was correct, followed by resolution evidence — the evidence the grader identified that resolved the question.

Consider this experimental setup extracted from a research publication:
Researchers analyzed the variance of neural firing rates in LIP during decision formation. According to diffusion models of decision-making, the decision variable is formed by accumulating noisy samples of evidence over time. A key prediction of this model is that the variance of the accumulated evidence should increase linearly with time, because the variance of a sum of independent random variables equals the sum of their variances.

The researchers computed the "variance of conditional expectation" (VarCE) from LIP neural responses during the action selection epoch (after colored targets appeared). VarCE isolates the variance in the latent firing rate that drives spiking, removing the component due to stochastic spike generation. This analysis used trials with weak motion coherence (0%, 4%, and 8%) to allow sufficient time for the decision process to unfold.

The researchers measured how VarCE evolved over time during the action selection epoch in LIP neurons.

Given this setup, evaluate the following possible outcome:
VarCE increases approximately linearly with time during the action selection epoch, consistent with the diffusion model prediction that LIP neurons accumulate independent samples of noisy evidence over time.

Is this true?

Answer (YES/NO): YES